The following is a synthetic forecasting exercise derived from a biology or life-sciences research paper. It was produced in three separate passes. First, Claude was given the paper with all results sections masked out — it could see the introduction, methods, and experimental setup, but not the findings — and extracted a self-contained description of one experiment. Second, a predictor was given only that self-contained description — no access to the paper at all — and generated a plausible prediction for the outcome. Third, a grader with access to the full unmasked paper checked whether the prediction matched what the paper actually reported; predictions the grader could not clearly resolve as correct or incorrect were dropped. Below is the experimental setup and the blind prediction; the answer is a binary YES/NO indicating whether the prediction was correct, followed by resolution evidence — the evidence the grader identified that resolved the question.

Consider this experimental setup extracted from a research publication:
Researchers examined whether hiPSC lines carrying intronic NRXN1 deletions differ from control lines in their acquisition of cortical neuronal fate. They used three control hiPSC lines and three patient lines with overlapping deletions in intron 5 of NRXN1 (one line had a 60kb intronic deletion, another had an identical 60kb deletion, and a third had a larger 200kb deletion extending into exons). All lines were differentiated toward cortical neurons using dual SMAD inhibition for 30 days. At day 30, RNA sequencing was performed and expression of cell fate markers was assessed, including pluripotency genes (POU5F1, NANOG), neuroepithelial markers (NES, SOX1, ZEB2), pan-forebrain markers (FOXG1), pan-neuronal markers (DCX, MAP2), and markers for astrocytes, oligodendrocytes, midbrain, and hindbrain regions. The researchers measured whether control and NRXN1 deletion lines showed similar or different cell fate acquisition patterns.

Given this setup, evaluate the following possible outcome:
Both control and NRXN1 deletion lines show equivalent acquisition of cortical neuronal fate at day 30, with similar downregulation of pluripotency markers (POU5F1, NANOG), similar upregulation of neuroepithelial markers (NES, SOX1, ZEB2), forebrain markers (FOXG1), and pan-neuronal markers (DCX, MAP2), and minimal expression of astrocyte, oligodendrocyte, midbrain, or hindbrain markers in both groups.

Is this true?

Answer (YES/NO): YES